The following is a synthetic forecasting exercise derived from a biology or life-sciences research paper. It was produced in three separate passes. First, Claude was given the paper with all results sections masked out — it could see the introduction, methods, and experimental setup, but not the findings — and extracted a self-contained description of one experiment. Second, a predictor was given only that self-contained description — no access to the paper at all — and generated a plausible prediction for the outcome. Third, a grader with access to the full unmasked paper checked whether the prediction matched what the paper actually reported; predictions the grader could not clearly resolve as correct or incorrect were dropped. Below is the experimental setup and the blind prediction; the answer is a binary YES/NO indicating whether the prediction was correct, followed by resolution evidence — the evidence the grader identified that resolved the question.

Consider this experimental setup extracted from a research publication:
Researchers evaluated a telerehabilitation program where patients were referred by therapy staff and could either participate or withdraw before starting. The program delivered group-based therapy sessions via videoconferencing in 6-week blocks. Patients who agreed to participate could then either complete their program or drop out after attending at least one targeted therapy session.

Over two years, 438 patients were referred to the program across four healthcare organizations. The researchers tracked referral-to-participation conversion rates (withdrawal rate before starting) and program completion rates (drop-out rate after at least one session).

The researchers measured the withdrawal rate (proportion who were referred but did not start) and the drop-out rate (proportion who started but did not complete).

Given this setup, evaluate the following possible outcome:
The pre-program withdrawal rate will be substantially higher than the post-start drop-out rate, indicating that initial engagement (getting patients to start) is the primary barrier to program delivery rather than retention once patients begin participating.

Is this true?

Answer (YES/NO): YES